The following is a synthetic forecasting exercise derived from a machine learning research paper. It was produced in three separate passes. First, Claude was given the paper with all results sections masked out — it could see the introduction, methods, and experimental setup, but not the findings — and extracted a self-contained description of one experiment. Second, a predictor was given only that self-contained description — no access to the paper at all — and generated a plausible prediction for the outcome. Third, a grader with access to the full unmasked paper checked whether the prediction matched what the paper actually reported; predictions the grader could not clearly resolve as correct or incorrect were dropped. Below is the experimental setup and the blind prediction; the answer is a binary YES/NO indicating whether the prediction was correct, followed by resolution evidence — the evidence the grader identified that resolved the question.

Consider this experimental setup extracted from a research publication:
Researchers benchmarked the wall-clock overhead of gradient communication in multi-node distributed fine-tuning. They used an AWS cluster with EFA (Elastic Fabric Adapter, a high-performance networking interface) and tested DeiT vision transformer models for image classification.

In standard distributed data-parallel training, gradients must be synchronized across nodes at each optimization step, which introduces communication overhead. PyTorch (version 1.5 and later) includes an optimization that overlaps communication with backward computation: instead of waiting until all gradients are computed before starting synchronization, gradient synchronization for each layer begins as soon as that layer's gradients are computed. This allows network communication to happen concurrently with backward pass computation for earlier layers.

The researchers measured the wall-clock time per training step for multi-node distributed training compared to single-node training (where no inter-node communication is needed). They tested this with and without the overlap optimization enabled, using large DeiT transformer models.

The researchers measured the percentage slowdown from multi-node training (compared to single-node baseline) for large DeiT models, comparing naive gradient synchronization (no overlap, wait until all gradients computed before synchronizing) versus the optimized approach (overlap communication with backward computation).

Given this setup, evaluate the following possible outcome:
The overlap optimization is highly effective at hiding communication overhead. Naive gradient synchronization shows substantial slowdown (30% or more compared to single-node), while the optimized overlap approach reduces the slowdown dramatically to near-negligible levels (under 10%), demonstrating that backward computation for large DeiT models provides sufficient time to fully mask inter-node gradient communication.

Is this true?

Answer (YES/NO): NO